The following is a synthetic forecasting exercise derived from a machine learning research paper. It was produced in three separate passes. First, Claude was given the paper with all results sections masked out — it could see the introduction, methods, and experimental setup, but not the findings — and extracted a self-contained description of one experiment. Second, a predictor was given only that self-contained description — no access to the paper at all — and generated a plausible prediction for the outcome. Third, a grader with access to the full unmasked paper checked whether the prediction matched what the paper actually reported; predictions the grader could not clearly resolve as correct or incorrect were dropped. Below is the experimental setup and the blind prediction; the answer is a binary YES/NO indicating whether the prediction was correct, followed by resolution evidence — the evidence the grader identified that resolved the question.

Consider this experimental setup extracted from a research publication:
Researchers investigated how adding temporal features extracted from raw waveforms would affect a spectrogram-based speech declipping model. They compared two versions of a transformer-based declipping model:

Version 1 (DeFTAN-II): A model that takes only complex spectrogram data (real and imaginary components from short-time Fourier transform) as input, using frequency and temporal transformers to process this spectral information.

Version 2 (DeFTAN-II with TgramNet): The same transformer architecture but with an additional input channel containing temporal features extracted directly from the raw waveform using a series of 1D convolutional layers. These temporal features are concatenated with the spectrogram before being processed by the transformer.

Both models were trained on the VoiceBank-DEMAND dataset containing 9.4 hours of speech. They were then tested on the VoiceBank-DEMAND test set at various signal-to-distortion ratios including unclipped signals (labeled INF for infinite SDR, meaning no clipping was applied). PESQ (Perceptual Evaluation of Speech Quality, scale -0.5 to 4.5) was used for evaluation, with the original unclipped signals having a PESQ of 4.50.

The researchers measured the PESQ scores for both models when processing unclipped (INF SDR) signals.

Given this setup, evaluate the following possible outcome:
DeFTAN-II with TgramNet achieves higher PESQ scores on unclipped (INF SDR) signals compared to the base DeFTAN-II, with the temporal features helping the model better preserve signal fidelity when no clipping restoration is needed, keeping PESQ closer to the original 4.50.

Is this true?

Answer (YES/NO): YES